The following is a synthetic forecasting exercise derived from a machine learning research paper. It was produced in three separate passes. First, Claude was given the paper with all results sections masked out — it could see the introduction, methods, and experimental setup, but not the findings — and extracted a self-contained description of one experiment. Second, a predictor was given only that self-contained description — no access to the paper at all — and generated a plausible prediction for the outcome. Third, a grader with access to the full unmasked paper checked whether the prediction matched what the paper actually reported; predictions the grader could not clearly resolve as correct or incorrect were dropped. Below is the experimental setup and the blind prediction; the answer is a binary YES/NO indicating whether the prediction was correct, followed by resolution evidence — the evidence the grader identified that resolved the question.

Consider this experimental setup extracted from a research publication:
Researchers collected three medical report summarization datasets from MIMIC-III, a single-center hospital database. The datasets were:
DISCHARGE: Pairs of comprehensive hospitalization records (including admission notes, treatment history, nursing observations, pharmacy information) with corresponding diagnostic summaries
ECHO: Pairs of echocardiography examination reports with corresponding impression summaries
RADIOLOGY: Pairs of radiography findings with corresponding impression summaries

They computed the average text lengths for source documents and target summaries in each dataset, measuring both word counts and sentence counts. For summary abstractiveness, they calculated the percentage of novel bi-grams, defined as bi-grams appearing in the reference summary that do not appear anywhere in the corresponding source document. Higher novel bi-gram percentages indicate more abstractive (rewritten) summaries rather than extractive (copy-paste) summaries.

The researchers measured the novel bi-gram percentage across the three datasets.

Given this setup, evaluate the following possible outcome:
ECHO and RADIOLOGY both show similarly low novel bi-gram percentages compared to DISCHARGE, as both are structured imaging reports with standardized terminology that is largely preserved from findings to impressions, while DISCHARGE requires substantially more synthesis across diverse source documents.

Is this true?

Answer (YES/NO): NO